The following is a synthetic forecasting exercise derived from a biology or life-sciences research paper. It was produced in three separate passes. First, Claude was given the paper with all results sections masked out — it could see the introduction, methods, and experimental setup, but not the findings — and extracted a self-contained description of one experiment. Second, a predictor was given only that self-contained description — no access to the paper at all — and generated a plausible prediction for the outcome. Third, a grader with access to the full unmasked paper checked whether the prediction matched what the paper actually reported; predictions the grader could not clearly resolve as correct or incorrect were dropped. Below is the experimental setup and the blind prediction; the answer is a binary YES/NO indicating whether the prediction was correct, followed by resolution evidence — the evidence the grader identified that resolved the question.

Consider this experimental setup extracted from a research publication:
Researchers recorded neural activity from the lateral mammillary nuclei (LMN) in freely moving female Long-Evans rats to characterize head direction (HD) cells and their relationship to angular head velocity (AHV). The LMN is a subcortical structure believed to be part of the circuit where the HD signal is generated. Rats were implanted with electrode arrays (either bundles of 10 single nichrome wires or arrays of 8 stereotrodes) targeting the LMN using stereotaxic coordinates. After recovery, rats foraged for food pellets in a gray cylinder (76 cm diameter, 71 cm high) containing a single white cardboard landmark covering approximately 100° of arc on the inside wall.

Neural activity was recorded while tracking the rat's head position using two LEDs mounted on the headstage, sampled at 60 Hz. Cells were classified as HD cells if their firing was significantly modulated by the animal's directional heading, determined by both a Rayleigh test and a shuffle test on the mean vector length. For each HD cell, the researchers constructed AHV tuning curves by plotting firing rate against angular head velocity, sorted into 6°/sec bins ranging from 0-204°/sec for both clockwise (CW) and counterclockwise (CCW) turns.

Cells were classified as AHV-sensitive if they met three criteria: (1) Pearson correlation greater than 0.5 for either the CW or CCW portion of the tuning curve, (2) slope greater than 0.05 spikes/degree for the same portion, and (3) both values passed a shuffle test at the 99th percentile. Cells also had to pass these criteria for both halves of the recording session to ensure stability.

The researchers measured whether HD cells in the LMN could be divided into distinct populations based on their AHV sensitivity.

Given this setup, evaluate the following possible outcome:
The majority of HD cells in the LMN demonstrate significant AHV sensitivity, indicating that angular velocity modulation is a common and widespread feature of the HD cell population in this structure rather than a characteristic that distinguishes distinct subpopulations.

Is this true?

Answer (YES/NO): NO